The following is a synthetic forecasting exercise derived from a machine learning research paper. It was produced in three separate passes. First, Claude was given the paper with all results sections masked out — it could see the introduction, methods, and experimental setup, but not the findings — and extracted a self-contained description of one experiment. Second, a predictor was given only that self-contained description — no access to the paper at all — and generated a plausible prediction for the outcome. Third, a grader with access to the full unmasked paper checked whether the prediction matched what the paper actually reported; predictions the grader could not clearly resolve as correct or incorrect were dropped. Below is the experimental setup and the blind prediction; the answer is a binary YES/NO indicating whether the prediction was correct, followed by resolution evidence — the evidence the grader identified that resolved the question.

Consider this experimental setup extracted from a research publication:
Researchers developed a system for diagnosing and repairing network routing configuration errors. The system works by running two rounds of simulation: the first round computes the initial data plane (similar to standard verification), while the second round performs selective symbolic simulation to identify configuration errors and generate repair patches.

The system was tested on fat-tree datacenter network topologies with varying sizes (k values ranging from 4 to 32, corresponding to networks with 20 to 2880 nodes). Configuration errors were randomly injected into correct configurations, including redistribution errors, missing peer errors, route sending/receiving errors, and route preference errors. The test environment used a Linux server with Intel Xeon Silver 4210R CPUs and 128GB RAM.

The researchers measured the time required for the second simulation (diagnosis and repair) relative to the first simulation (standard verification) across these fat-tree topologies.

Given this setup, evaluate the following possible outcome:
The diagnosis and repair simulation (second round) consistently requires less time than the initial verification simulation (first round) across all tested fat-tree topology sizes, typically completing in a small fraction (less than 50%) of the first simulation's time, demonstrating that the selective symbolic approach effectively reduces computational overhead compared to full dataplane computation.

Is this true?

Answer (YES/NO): NO